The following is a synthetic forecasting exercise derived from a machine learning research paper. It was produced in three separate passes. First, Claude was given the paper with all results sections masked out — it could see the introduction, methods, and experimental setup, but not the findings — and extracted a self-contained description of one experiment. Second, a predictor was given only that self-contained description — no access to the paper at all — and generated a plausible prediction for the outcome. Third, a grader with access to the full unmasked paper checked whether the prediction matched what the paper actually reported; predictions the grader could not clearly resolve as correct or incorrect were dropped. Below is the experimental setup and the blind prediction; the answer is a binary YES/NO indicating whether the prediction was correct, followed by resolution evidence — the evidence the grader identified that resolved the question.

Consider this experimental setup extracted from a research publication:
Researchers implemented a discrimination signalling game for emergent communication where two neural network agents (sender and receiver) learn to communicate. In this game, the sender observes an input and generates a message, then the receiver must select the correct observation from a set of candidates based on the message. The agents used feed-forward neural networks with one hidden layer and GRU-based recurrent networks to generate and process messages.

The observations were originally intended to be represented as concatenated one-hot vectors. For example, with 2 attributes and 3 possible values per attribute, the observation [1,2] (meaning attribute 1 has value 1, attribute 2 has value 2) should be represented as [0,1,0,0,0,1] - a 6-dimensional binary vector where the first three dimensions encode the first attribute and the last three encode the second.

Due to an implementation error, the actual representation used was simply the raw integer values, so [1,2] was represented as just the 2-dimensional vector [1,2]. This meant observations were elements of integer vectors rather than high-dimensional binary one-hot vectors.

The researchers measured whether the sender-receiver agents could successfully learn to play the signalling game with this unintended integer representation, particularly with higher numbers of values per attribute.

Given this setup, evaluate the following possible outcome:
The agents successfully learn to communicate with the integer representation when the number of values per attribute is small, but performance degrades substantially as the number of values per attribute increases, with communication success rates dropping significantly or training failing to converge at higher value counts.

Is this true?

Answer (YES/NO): NO